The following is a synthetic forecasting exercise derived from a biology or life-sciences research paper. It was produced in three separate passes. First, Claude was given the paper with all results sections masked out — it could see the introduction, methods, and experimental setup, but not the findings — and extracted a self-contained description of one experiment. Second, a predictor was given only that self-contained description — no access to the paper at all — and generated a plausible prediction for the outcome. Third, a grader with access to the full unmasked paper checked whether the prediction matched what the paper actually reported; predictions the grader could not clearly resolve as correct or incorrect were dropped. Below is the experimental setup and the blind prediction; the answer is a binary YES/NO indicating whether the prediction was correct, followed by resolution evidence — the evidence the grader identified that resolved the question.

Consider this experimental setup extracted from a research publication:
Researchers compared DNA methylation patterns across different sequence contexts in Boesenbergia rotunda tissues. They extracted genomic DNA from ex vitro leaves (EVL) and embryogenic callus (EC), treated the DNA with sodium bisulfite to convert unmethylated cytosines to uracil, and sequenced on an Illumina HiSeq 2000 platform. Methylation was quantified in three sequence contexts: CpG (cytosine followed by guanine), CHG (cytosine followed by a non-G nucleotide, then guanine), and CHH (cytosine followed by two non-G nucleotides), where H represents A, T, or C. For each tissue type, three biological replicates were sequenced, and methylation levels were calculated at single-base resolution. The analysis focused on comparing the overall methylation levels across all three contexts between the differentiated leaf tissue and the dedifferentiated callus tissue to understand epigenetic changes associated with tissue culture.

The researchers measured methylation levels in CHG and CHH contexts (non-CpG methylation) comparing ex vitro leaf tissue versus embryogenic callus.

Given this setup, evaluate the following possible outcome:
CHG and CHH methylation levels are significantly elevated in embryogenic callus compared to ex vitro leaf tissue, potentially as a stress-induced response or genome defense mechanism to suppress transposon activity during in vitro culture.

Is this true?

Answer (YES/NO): NO